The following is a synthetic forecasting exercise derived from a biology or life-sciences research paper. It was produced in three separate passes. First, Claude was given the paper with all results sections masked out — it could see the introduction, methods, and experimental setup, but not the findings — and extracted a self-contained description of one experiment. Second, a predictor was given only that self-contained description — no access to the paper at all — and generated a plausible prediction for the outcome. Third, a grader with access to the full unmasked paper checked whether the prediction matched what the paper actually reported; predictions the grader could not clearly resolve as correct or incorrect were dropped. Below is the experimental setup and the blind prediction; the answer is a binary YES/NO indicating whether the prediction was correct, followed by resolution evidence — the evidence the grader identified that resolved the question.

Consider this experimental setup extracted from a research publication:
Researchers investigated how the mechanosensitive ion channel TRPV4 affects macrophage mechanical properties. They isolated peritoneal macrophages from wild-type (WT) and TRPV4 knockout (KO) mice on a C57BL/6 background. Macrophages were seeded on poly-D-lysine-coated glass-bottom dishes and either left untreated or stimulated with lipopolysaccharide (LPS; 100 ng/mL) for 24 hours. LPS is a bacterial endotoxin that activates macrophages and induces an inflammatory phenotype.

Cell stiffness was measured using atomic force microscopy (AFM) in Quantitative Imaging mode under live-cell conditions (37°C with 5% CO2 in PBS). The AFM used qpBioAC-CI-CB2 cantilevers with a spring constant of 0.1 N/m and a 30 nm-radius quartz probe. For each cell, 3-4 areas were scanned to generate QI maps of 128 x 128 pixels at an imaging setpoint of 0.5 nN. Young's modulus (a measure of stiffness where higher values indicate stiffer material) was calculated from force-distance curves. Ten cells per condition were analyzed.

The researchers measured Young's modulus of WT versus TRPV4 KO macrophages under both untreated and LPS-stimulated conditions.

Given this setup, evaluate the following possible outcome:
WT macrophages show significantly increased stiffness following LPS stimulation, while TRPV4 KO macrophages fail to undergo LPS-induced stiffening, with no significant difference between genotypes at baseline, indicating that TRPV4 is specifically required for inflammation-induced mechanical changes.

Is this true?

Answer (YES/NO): NO